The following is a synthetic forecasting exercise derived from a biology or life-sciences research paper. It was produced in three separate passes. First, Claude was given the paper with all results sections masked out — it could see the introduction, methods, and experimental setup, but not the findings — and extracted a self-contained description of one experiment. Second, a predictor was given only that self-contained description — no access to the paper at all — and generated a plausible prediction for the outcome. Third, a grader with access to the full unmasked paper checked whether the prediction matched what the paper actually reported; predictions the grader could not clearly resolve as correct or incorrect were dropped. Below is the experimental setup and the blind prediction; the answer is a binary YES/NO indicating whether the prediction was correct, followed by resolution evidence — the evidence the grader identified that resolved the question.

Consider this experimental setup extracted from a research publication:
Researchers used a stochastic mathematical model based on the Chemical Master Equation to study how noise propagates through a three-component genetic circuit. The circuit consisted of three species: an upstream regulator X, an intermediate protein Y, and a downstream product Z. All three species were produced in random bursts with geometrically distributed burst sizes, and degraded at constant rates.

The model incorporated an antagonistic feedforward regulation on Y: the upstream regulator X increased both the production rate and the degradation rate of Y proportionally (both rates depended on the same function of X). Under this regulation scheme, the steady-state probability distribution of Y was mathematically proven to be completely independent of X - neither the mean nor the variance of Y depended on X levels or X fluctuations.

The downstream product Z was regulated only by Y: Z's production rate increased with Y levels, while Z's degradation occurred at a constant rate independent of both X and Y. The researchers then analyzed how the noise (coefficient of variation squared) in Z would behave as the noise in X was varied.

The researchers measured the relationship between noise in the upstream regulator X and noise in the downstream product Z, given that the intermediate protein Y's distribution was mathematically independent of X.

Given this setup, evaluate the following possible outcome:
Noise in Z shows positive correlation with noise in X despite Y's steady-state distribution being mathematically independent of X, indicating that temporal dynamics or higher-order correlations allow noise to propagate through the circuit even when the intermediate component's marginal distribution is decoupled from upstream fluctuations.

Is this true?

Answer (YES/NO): YES